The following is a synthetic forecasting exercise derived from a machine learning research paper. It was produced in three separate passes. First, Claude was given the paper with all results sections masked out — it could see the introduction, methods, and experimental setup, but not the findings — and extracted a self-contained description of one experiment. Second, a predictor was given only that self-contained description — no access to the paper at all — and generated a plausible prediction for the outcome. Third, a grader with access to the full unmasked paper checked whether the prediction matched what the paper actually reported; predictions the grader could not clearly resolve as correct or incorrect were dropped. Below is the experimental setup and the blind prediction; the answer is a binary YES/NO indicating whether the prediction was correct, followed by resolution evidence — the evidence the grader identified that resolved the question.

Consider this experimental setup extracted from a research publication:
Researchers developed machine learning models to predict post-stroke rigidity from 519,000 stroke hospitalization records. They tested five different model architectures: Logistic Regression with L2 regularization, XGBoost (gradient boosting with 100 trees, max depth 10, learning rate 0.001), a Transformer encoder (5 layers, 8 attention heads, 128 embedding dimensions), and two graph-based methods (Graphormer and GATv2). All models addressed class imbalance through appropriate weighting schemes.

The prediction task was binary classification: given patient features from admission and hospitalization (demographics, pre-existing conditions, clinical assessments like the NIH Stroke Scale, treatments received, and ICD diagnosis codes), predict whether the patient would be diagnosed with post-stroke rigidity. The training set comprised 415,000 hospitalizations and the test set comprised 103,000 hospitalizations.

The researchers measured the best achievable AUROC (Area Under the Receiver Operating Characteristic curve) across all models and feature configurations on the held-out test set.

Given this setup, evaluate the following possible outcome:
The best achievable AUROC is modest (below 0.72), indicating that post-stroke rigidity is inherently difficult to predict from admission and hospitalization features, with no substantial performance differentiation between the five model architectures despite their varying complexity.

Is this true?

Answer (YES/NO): NO